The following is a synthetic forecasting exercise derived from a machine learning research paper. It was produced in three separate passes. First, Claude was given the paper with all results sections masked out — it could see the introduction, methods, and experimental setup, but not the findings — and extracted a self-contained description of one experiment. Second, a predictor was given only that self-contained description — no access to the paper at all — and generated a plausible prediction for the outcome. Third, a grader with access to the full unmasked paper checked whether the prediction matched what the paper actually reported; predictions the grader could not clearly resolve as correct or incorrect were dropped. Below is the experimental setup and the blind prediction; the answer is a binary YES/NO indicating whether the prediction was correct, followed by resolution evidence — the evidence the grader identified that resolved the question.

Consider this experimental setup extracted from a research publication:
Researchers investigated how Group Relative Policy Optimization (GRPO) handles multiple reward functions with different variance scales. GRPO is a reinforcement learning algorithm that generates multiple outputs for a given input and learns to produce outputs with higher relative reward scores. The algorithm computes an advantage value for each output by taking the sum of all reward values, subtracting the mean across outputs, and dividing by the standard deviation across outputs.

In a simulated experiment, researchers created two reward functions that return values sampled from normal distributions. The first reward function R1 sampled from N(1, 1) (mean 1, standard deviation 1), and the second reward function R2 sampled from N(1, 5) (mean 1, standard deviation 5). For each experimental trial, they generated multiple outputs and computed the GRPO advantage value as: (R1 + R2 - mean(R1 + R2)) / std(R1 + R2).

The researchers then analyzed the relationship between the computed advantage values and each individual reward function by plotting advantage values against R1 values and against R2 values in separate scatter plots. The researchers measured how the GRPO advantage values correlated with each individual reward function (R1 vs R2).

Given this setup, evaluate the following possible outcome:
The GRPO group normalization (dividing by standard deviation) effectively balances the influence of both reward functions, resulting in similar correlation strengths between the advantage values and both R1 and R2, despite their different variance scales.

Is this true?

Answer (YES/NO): NO